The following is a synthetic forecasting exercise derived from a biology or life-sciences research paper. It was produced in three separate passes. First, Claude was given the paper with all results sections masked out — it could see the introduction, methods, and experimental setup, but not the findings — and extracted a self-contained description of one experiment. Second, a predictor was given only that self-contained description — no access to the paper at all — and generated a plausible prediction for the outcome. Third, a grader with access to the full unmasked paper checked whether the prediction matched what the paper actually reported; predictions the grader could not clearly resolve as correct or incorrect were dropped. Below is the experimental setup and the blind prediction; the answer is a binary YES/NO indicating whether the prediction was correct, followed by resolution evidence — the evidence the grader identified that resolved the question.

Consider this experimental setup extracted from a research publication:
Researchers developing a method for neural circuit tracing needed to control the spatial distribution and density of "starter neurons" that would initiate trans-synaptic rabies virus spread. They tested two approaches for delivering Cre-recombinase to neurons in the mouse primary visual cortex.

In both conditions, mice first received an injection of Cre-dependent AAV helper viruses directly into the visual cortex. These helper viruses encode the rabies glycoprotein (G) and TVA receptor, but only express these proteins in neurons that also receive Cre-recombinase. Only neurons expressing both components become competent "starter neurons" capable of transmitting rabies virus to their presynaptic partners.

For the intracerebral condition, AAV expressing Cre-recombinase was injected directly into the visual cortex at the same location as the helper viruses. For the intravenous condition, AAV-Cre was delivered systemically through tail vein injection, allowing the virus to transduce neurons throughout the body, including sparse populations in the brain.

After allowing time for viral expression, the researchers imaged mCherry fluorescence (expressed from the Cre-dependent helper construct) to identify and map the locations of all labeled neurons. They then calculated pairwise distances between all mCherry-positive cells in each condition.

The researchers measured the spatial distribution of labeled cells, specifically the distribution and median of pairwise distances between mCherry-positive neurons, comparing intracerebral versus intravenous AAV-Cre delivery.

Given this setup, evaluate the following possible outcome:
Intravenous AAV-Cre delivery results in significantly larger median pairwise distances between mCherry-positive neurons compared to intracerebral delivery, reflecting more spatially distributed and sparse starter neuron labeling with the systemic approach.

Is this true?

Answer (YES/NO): YES